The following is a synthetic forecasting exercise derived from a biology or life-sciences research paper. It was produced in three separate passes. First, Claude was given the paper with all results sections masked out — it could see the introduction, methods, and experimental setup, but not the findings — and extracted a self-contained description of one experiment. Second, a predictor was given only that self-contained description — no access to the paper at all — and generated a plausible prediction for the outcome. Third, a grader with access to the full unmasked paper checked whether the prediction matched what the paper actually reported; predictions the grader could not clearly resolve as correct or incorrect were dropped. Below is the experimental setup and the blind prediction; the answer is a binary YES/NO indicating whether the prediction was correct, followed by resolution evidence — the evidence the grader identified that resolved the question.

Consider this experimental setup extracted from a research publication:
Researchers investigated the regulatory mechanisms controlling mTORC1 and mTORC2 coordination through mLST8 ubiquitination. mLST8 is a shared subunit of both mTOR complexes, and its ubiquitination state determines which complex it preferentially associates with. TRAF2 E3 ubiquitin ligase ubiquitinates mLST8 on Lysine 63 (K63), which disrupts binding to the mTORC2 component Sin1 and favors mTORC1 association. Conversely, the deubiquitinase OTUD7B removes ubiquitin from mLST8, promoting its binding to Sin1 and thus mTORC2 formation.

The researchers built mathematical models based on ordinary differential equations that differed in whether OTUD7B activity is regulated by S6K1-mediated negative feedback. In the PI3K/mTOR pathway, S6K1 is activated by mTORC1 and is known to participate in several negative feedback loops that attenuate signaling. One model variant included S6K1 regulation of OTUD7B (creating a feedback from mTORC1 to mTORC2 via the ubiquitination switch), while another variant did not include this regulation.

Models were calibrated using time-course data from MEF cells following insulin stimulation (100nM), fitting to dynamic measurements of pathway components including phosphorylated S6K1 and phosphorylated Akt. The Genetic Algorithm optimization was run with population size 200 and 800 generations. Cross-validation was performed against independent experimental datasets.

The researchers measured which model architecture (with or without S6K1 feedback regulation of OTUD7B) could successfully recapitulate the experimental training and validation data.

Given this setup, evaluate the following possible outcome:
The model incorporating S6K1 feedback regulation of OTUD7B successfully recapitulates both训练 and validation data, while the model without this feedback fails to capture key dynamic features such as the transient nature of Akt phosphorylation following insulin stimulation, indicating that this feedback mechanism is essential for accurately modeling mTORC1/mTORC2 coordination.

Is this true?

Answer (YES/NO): NO